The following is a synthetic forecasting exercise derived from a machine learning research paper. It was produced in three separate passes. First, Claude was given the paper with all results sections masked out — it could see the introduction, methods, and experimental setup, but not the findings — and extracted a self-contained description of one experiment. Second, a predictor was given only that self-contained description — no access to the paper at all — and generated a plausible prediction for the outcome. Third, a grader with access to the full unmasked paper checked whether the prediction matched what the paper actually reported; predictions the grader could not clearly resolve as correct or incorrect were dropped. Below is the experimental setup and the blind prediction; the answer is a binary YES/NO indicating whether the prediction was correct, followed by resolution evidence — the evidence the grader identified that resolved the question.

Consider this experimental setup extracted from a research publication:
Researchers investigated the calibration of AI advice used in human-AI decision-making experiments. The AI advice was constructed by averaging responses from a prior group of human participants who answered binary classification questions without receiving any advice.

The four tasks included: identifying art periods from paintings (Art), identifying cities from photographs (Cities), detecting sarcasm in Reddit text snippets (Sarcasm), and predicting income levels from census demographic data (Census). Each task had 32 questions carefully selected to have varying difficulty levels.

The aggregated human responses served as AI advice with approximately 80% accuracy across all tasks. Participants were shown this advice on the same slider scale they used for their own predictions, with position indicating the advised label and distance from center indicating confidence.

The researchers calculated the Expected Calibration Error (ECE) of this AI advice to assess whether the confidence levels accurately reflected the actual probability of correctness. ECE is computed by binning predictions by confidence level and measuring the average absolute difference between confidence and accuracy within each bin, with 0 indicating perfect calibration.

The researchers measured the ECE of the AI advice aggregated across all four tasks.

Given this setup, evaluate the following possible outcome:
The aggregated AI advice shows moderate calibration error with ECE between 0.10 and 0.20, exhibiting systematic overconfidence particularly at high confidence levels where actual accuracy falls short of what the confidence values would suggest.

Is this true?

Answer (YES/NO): NO